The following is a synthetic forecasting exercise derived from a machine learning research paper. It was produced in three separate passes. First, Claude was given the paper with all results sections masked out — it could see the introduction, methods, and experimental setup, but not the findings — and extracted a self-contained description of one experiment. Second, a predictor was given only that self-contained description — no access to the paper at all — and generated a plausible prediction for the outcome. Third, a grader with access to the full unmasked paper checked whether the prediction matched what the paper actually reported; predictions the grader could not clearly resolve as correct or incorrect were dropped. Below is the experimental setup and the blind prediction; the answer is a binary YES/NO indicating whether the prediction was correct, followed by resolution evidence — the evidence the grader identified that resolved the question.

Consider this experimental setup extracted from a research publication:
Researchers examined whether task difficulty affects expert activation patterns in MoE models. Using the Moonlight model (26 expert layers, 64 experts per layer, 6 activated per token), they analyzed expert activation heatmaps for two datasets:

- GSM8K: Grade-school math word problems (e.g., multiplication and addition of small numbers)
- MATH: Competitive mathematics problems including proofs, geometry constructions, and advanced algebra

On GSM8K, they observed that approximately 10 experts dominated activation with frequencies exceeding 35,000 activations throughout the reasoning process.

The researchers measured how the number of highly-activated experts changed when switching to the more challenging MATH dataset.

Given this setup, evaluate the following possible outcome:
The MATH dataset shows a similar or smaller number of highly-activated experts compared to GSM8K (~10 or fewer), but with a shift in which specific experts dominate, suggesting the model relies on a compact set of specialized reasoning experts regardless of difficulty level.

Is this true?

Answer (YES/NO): NO